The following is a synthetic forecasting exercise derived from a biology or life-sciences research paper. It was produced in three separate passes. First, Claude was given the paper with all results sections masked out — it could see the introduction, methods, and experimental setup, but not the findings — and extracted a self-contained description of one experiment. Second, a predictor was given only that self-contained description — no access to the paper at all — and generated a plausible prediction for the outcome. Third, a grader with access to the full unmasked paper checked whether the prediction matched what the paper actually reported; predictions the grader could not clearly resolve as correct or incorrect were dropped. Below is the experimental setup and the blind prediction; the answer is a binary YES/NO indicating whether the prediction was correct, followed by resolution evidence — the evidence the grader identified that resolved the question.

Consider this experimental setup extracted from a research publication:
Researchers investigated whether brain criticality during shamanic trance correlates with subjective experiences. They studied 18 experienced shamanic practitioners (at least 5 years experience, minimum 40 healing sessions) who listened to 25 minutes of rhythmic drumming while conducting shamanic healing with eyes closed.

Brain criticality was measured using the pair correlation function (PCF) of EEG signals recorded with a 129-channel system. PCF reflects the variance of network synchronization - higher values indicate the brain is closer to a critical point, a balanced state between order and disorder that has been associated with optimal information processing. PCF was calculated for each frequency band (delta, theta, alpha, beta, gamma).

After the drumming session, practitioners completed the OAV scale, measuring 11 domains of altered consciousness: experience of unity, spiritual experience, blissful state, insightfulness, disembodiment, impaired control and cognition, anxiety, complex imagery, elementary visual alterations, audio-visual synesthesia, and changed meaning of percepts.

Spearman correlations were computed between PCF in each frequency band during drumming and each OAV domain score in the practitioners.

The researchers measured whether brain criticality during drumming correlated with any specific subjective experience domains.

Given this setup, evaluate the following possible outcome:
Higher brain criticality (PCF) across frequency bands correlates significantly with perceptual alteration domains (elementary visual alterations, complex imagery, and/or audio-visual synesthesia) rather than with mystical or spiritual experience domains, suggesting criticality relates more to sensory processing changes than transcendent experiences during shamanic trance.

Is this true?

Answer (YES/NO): NO